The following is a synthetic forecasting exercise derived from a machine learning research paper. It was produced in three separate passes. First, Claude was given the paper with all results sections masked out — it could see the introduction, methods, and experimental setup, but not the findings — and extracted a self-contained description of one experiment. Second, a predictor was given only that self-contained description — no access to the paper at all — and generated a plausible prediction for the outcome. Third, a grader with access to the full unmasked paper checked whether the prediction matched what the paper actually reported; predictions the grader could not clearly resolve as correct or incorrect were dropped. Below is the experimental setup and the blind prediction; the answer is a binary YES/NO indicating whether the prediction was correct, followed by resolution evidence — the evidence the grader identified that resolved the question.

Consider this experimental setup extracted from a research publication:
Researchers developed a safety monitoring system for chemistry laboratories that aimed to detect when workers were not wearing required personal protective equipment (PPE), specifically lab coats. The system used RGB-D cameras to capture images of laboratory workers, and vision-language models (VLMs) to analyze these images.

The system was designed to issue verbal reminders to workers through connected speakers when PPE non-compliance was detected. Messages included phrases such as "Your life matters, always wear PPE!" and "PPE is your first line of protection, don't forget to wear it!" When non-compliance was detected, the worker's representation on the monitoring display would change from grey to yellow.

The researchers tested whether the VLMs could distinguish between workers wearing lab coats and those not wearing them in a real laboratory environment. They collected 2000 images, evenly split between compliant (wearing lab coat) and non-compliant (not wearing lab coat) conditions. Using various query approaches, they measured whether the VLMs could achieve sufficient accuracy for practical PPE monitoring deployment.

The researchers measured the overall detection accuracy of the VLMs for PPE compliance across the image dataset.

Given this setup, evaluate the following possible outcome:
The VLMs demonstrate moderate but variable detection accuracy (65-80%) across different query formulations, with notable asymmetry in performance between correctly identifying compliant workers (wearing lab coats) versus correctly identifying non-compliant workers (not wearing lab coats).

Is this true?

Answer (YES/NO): NO